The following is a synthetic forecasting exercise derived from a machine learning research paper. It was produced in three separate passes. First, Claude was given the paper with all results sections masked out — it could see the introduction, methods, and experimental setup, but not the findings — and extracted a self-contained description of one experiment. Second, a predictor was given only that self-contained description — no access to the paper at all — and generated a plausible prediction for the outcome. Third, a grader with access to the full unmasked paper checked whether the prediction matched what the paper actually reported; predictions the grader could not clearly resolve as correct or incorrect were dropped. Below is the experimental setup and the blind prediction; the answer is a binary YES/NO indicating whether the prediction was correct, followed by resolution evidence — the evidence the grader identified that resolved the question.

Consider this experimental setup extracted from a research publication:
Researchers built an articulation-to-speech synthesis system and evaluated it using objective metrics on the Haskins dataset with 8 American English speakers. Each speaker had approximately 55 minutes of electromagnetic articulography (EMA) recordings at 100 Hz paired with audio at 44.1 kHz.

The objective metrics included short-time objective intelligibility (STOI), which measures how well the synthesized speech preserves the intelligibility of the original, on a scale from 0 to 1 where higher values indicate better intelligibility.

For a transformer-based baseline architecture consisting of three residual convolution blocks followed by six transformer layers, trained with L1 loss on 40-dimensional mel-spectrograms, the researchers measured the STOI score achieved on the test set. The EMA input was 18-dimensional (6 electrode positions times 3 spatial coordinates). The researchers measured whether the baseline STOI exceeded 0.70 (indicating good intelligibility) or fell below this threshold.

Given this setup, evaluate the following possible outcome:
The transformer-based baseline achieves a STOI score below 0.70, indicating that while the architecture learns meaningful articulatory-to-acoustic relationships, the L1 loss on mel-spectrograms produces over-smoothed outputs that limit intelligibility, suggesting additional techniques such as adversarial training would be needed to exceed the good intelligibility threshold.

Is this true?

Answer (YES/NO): NO